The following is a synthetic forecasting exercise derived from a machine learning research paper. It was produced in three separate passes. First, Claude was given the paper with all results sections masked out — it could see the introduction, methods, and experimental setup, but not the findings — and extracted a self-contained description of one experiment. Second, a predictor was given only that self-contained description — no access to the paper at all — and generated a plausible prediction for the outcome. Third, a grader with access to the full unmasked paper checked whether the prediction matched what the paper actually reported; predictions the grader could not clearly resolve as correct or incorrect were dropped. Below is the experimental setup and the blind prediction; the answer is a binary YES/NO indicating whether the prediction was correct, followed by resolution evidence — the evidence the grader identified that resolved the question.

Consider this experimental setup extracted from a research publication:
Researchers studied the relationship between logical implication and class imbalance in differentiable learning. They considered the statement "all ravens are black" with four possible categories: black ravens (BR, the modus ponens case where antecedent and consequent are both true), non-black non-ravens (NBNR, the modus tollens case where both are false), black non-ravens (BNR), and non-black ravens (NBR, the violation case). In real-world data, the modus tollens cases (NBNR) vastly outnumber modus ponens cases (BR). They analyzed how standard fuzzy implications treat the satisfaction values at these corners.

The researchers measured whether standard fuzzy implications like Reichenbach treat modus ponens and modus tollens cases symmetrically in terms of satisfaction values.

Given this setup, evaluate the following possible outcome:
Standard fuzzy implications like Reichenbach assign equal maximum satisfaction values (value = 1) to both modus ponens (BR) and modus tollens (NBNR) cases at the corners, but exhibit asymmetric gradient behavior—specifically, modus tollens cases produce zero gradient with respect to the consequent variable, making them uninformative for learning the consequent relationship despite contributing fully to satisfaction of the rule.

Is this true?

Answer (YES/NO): YES